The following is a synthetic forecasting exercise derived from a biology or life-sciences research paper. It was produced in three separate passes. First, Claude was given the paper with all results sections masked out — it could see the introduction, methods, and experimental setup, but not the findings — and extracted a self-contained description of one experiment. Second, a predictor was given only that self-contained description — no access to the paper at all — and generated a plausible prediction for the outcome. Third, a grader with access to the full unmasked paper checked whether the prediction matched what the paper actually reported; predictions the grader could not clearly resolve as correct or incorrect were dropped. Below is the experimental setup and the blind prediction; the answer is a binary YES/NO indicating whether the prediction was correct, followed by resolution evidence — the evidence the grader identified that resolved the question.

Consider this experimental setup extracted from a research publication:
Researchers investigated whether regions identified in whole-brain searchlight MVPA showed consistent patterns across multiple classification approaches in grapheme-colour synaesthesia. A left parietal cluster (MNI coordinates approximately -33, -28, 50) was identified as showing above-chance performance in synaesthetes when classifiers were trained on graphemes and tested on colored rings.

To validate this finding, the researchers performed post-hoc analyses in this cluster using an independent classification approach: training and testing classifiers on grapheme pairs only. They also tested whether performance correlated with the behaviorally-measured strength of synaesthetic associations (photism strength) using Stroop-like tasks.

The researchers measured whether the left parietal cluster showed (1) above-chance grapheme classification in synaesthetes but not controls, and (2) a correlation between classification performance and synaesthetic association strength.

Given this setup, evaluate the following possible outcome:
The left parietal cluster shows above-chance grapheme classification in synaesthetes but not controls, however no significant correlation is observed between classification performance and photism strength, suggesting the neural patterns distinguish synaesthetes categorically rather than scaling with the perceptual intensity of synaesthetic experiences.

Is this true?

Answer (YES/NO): YES